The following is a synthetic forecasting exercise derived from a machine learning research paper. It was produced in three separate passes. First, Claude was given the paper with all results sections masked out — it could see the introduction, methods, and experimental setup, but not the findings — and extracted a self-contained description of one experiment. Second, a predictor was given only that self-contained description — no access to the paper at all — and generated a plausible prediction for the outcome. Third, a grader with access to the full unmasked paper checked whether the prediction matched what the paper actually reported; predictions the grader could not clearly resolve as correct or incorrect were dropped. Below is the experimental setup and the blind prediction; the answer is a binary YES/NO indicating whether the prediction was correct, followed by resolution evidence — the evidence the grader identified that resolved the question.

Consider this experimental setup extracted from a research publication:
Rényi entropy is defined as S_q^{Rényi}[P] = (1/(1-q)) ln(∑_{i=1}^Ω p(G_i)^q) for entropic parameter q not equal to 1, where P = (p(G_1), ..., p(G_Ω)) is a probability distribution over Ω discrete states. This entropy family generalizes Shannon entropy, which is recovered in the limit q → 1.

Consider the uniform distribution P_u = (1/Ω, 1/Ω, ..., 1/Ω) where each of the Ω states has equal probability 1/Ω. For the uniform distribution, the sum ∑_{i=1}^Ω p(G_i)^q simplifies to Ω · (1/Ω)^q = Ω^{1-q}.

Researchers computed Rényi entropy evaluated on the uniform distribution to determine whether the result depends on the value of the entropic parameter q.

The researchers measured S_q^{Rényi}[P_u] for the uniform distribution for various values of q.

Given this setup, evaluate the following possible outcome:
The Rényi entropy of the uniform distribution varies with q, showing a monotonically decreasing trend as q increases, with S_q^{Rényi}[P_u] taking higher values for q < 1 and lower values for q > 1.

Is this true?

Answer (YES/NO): NO